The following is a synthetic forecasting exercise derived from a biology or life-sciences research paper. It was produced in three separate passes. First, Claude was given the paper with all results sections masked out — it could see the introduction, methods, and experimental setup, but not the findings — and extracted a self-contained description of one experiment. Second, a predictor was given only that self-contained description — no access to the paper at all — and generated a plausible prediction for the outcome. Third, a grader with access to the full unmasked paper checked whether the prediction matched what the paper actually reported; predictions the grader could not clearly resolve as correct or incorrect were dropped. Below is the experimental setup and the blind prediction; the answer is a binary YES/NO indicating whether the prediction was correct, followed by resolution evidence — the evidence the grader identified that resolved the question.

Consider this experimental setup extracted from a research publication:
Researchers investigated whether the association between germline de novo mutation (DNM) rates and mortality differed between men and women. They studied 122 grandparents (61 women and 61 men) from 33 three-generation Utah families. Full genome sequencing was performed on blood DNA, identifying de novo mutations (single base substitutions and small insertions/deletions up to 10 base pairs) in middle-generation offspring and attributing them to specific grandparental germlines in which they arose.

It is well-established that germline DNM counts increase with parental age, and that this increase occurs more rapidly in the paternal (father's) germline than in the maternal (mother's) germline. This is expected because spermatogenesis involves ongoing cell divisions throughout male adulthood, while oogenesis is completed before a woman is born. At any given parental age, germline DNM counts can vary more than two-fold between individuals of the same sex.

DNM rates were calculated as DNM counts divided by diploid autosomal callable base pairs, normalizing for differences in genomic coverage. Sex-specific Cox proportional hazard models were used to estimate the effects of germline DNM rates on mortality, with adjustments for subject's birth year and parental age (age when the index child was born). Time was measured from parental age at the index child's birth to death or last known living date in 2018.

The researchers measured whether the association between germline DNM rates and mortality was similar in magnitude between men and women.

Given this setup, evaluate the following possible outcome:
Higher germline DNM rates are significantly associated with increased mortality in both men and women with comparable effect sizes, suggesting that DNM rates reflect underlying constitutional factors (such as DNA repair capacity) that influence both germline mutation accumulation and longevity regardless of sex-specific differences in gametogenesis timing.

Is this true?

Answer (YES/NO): NO